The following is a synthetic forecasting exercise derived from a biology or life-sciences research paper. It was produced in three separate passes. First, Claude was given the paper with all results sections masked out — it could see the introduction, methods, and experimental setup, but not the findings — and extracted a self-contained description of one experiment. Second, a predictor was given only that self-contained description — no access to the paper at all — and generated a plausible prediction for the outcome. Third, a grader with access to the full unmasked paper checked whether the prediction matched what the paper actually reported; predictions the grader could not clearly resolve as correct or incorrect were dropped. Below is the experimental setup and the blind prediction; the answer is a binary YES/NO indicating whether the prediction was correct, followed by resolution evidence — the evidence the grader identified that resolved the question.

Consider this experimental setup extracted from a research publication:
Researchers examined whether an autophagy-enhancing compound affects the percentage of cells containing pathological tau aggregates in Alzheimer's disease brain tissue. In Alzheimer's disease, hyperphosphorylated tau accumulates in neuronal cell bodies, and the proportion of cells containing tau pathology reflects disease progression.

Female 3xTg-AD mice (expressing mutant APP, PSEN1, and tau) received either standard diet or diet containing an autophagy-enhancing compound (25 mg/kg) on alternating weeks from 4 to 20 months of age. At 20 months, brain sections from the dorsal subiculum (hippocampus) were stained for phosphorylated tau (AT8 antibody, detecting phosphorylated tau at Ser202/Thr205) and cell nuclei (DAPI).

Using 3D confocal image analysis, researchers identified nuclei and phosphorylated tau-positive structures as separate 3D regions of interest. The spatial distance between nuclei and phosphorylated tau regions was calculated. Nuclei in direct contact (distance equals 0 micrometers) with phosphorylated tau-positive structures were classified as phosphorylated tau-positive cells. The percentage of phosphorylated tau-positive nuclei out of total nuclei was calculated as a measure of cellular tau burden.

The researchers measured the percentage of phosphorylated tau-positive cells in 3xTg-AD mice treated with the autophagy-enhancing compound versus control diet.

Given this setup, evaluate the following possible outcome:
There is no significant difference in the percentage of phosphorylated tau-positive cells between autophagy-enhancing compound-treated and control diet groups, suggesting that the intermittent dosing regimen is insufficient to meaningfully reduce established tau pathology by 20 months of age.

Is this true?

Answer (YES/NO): NO